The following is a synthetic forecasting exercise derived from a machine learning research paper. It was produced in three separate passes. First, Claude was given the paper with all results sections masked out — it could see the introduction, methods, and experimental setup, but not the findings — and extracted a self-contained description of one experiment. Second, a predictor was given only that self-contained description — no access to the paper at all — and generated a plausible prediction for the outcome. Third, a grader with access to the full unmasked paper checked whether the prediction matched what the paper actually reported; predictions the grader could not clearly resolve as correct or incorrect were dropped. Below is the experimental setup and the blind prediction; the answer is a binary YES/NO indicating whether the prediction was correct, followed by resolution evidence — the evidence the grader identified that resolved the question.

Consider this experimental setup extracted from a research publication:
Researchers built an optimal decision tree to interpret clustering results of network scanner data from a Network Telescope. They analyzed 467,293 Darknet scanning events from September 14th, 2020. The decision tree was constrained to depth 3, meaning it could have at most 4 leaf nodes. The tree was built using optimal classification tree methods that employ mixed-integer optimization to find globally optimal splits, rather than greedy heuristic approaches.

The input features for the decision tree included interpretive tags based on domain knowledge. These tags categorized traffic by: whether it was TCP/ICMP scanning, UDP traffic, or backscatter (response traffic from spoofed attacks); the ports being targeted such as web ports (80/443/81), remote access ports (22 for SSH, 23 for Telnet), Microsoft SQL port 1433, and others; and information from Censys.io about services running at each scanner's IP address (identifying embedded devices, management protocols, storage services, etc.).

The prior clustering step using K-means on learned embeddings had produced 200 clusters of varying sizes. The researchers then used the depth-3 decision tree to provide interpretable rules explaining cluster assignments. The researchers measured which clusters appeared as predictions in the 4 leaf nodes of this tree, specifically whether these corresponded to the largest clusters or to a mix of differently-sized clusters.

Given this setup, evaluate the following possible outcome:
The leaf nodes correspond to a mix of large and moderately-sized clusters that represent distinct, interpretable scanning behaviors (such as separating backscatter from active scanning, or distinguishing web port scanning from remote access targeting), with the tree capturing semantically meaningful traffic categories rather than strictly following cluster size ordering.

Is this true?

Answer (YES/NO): NO